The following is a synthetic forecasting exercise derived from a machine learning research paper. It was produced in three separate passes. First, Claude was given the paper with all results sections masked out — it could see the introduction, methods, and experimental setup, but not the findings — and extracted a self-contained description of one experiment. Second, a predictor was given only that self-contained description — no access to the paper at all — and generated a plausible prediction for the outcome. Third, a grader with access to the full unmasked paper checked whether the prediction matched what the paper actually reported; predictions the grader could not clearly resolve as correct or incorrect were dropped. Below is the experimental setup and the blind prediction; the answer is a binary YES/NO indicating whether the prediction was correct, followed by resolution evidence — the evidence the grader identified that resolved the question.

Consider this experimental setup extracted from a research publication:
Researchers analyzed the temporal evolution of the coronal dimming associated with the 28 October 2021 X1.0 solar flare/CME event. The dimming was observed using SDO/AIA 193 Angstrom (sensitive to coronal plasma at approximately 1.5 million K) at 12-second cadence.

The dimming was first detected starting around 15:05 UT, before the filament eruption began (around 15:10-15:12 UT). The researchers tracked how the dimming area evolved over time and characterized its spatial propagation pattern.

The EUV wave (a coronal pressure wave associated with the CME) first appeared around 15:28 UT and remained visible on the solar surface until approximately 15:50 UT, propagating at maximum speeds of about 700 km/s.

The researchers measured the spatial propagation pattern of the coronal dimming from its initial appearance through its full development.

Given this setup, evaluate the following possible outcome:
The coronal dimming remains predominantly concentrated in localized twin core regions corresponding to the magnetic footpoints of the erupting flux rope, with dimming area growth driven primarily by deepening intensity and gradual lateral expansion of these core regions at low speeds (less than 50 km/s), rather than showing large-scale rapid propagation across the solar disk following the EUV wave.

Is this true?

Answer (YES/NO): NO